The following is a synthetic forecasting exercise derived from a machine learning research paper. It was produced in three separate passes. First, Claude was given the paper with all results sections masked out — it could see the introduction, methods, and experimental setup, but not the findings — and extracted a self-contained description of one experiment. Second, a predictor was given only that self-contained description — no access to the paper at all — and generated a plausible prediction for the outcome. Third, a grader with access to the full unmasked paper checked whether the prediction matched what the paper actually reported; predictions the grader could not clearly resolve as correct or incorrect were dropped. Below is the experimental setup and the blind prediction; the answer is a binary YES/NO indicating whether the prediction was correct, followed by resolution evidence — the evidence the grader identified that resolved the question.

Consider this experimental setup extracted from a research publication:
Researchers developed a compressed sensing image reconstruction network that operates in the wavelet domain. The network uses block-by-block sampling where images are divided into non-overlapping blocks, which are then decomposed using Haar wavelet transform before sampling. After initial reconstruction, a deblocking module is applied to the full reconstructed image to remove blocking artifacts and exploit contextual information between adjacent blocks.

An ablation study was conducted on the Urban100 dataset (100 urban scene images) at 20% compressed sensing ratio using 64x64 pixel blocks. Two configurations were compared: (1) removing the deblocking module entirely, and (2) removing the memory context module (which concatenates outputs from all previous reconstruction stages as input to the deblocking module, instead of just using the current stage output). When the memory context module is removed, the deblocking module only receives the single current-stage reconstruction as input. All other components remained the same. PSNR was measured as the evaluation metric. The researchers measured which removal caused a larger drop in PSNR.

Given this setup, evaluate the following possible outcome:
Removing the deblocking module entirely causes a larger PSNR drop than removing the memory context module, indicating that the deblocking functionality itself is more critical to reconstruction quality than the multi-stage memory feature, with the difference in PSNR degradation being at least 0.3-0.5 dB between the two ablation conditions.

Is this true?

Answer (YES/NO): YES